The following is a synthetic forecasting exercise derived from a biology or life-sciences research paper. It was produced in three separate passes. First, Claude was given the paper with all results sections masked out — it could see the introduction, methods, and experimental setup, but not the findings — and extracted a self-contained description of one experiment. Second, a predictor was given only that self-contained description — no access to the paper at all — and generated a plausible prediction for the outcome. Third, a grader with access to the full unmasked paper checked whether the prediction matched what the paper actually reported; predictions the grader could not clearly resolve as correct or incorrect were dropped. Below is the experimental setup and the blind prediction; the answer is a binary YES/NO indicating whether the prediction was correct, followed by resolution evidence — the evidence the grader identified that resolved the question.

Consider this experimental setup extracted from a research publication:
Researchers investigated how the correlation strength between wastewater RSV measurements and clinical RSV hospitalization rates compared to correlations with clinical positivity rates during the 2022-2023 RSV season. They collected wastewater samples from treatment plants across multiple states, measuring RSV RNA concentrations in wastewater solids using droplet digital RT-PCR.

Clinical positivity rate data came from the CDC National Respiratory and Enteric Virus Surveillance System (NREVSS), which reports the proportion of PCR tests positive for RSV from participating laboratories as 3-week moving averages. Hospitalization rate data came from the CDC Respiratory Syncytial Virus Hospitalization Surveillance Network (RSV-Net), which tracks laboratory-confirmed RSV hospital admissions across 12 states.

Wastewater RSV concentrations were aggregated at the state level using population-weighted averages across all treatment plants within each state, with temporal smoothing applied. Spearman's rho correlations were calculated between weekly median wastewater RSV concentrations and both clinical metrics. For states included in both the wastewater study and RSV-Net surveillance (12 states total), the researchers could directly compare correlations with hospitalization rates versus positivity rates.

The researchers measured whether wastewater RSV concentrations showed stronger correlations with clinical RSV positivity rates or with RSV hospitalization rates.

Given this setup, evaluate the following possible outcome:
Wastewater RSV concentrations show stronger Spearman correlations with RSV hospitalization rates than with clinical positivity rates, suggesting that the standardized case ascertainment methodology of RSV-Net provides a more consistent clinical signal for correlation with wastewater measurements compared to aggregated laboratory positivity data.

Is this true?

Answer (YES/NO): YES